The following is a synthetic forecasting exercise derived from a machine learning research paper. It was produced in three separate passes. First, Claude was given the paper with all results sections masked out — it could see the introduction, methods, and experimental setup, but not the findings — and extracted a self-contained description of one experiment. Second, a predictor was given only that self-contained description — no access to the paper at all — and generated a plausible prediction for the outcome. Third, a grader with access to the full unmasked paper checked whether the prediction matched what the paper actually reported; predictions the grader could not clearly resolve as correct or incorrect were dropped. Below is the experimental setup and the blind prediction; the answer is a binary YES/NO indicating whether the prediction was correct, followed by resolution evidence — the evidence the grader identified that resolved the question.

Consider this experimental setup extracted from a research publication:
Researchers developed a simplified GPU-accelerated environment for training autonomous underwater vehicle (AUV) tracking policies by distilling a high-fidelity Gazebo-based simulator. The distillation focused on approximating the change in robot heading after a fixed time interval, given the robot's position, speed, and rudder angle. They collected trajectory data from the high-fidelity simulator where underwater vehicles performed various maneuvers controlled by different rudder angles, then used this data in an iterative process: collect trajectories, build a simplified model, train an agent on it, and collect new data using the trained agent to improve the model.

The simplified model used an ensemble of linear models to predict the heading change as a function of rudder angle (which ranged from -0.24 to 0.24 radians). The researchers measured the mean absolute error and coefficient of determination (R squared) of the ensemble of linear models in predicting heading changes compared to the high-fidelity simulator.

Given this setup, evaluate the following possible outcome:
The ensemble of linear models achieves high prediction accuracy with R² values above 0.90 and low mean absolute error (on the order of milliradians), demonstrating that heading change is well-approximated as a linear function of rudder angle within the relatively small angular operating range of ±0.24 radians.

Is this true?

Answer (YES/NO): YES